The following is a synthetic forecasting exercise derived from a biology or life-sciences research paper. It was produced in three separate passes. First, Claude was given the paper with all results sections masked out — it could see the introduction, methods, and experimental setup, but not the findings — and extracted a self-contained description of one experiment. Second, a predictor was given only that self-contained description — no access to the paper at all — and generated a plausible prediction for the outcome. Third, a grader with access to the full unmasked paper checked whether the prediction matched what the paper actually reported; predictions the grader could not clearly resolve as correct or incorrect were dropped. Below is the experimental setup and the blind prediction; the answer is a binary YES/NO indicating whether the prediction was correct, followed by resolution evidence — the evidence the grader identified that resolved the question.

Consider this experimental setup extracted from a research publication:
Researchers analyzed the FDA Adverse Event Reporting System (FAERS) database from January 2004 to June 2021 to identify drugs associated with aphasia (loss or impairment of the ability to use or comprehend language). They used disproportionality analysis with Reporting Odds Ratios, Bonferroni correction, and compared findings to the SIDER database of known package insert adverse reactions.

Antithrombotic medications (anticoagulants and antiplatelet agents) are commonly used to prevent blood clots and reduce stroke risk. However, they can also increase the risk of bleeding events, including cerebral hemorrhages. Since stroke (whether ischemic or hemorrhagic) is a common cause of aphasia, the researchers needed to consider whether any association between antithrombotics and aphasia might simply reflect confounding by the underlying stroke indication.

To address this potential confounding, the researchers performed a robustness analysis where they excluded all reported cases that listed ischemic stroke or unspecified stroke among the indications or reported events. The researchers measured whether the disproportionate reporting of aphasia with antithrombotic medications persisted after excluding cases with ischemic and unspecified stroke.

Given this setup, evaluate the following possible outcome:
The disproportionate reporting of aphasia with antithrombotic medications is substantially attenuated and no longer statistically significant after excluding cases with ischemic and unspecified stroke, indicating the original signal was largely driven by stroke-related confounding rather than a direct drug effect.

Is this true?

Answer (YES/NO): NO